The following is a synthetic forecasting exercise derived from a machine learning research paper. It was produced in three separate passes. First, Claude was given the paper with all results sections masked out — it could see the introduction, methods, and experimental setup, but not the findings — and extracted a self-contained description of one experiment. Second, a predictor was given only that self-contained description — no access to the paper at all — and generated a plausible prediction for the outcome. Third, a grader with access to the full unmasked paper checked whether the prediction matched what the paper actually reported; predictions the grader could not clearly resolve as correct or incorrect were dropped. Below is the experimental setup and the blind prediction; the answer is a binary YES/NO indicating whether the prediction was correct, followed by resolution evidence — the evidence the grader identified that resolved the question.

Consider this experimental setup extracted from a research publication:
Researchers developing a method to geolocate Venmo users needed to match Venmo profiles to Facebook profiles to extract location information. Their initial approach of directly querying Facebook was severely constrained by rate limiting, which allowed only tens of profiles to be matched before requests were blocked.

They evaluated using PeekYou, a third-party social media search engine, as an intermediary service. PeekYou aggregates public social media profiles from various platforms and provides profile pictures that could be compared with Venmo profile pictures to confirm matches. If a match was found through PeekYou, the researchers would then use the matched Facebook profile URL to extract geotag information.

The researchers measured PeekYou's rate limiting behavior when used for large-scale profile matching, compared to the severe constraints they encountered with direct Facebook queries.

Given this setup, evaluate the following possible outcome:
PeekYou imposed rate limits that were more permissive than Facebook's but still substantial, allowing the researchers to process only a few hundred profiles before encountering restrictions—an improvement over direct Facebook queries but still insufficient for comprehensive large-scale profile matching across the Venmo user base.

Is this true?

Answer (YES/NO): NO